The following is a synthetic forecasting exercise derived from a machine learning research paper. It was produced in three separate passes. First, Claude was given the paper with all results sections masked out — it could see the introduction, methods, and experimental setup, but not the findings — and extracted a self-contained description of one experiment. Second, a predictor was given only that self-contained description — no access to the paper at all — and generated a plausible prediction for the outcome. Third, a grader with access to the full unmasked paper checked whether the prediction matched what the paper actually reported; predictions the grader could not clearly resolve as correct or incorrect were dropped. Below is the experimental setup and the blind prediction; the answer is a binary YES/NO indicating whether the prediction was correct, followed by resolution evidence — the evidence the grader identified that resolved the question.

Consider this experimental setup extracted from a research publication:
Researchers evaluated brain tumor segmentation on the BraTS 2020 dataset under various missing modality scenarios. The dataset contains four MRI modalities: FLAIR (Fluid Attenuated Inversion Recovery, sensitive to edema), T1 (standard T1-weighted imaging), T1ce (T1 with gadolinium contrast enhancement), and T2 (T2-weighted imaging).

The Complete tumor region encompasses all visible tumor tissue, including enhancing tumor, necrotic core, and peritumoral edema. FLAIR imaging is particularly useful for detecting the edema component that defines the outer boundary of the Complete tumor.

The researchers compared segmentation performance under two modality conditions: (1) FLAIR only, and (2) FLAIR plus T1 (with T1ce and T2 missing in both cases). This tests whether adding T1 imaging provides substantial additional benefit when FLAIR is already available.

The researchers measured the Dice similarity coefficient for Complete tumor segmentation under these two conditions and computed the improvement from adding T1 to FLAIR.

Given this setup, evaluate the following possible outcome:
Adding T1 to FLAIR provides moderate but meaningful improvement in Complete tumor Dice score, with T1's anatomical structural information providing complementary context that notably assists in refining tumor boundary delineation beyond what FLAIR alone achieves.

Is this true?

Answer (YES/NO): YES